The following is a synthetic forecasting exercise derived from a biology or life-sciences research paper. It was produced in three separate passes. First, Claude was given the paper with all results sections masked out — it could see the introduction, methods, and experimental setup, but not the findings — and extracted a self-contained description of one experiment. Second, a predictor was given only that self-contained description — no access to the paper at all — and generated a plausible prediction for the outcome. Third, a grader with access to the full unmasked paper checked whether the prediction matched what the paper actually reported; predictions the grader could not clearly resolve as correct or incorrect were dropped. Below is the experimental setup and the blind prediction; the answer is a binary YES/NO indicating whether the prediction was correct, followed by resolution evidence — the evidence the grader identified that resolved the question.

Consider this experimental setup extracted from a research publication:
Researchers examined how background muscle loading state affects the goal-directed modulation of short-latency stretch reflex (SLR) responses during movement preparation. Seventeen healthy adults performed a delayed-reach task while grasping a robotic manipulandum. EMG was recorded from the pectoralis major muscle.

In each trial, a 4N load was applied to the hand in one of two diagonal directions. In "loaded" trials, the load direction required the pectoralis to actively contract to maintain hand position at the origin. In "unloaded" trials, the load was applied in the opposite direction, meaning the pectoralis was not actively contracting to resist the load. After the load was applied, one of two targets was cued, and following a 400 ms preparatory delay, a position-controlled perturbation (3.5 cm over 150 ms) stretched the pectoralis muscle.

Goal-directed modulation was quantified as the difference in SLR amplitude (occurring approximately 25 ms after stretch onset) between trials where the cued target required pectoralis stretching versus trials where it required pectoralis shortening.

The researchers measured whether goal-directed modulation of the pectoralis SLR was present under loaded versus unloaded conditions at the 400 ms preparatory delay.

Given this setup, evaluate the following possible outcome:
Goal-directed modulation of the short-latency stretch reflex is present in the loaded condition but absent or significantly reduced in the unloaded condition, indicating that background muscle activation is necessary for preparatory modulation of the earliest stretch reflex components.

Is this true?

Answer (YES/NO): NO